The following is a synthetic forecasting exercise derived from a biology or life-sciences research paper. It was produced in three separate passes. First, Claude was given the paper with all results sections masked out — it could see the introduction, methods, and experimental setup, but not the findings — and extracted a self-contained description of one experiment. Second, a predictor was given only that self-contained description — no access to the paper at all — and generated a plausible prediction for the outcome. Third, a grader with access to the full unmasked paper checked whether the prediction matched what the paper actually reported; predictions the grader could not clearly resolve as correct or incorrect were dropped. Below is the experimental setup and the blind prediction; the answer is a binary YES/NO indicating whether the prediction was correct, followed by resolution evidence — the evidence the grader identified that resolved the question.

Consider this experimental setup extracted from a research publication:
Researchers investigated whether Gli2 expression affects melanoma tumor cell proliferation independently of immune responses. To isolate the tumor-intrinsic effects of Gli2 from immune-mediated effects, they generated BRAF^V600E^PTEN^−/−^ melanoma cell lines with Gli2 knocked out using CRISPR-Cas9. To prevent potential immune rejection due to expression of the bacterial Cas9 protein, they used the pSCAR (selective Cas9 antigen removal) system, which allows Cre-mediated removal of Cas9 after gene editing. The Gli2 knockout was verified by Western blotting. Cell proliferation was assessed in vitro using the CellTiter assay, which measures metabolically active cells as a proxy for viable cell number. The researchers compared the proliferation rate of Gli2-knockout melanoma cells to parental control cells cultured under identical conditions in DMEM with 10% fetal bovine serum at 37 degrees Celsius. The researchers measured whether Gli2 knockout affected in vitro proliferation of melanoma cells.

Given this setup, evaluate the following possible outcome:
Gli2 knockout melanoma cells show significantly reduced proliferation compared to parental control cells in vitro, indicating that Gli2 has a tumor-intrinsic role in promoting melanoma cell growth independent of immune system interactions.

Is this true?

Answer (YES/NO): NO